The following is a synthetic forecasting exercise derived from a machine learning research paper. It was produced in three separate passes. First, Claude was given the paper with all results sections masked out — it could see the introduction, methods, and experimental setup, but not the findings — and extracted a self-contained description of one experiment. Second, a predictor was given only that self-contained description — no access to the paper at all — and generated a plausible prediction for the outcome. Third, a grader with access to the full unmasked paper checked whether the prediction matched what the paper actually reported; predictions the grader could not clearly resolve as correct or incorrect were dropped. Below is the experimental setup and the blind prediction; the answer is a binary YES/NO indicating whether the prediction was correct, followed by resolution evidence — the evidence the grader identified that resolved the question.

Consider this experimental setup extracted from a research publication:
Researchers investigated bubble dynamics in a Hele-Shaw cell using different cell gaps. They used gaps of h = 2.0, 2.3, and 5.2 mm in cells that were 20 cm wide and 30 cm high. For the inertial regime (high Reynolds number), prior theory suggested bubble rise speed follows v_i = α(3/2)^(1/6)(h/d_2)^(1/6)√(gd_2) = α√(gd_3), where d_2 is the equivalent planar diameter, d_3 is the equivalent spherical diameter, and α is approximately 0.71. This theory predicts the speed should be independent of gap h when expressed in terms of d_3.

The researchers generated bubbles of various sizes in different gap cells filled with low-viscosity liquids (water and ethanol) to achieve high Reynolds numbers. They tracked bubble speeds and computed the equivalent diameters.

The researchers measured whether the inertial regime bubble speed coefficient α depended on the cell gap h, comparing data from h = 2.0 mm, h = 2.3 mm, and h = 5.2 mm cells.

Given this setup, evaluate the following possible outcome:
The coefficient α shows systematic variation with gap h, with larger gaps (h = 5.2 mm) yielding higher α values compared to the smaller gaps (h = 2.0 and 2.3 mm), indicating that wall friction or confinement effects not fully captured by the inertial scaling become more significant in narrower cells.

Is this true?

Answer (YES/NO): NO